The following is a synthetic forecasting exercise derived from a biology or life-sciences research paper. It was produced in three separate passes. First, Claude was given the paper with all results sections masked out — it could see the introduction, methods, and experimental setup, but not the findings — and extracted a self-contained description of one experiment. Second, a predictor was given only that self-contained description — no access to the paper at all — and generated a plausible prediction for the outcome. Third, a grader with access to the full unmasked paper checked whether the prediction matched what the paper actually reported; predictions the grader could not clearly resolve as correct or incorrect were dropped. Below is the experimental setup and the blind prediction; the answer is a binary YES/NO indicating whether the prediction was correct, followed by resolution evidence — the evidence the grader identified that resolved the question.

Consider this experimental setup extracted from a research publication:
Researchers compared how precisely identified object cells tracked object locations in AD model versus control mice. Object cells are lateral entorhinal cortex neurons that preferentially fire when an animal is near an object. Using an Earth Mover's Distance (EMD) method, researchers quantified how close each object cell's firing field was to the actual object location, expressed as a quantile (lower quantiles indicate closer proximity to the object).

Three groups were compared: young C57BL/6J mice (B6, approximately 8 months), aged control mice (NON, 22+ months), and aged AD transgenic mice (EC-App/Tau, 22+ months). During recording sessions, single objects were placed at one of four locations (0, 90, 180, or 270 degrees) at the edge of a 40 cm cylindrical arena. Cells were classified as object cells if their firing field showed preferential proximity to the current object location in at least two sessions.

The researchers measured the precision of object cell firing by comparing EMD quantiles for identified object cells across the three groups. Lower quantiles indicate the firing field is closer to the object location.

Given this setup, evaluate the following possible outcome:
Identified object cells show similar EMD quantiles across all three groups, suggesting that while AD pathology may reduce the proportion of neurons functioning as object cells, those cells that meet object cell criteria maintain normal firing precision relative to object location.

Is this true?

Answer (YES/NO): NO